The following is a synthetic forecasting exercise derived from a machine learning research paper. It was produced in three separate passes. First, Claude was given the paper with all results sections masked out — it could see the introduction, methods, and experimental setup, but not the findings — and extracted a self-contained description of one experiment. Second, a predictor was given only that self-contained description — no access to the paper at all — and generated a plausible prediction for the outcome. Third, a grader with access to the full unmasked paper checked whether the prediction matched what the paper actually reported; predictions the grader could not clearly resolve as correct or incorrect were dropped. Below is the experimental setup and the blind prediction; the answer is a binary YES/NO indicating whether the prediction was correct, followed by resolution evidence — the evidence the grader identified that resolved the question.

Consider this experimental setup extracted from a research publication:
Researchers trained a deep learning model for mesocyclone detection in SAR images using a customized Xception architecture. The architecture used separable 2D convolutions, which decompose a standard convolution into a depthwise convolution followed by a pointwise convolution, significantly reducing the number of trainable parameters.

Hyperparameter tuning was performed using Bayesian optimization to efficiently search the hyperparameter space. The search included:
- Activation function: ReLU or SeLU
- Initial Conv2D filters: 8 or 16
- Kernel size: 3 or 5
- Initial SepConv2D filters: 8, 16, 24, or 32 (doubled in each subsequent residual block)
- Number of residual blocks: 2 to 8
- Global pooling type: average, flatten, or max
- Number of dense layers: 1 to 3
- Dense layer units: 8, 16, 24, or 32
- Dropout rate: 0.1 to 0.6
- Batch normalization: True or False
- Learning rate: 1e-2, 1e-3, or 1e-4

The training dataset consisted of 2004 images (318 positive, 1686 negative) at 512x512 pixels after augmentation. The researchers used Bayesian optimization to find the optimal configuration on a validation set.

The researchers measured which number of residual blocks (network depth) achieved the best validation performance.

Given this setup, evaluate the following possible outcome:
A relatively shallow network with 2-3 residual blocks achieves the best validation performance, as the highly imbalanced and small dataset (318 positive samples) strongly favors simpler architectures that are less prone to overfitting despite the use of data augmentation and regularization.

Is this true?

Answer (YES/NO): NO